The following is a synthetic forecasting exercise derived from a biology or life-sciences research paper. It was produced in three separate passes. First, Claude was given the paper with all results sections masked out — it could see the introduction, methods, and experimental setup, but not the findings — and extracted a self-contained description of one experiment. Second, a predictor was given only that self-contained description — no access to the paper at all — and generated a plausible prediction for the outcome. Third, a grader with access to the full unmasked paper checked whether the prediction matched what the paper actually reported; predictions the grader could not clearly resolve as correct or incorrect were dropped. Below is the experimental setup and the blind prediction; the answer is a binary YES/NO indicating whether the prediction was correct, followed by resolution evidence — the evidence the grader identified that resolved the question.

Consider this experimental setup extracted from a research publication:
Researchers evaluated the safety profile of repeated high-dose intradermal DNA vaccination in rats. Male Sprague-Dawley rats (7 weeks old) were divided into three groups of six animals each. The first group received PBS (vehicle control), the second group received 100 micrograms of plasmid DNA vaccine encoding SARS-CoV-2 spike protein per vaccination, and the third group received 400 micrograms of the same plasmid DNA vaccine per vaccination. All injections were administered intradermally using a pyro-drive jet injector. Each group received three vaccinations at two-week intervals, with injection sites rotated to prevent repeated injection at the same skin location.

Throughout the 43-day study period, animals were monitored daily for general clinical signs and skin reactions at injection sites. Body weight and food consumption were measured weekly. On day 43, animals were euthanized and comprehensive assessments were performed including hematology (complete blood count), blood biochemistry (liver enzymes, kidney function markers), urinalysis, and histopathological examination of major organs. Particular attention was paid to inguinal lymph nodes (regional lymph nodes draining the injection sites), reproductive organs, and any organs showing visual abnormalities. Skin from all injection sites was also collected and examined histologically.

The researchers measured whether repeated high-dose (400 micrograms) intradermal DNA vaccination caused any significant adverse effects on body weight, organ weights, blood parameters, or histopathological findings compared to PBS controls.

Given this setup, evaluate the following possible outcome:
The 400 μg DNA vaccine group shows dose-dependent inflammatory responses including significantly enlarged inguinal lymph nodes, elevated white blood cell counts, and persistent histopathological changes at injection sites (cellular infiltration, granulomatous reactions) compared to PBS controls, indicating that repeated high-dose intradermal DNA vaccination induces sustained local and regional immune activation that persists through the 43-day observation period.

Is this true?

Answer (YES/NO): NO